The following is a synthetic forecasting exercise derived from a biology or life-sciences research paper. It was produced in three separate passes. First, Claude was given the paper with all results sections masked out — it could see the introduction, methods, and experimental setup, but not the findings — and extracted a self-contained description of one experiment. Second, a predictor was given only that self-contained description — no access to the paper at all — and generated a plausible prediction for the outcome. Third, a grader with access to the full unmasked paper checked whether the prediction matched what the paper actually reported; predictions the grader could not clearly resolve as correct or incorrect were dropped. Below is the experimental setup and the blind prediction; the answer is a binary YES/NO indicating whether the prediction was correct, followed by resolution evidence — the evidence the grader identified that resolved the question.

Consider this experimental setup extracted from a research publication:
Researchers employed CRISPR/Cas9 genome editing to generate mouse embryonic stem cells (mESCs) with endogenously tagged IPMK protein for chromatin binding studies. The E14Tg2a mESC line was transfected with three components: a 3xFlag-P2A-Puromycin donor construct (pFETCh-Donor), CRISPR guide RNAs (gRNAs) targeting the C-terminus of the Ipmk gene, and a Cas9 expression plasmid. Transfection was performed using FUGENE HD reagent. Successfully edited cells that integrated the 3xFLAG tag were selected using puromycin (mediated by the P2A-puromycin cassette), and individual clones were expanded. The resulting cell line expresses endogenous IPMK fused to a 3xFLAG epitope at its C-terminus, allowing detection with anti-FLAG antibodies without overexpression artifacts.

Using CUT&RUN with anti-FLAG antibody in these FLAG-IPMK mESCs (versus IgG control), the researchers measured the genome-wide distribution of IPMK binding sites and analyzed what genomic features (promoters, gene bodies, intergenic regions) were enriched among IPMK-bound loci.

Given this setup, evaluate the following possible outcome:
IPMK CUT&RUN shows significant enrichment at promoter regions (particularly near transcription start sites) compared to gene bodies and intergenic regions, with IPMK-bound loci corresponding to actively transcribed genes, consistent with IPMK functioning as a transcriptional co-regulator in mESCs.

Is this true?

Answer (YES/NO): YES